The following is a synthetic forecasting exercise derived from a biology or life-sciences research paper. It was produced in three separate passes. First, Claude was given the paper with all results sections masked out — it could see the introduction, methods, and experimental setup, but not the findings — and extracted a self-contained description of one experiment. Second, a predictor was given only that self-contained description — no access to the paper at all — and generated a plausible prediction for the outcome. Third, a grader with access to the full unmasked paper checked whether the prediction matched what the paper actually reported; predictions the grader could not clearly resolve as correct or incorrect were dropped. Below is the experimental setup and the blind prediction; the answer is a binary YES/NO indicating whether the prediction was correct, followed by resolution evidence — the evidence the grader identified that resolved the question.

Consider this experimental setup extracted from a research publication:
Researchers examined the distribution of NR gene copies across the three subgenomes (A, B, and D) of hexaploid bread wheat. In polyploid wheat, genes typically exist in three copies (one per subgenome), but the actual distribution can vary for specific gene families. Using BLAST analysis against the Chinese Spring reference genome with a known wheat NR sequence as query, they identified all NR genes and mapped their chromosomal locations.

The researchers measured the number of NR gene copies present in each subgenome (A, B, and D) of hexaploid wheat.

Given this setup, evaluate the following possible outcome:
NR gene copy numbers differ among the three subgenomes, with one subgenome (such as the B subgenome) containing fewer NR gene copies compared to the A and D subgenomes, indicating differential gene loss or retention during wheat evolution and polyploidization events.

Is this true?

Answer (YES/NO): YES